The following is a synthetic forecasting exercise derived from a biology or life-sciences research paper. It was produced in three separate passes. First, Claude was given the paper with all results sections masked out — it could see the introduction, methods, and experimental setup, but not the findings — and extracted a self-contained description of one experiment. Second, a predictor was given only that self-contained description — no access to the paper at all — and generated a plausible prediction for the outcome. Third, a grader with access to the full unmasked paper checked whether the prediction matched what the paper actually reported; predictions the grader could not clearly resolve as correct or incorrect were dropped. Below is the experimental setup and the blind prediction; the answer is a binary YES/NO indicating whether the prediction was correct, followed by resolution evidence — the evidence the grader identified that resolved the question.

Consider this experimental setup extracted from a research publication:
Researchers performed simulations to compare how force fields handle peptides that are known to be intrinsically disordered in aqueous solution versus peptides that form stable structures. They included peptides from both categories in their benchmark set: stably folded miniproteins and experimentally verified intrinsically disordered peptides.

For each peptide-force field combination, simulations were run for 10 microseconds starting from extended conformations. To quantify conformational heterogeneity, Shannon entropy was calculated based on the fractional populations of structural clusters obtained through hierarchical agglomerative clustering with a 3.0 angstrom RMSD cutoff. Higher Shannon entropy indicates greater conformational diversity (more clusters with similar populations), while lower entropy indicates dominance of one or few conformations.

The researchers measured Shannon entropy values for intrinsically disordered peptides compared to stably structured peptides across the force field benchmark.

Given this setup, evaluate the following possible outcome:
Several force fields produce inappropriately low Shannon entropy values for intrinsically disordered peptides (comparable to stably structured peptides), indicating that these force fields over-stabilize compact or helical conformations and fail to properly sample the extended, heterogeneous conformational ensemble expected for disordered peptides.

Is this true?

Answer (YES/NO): YES